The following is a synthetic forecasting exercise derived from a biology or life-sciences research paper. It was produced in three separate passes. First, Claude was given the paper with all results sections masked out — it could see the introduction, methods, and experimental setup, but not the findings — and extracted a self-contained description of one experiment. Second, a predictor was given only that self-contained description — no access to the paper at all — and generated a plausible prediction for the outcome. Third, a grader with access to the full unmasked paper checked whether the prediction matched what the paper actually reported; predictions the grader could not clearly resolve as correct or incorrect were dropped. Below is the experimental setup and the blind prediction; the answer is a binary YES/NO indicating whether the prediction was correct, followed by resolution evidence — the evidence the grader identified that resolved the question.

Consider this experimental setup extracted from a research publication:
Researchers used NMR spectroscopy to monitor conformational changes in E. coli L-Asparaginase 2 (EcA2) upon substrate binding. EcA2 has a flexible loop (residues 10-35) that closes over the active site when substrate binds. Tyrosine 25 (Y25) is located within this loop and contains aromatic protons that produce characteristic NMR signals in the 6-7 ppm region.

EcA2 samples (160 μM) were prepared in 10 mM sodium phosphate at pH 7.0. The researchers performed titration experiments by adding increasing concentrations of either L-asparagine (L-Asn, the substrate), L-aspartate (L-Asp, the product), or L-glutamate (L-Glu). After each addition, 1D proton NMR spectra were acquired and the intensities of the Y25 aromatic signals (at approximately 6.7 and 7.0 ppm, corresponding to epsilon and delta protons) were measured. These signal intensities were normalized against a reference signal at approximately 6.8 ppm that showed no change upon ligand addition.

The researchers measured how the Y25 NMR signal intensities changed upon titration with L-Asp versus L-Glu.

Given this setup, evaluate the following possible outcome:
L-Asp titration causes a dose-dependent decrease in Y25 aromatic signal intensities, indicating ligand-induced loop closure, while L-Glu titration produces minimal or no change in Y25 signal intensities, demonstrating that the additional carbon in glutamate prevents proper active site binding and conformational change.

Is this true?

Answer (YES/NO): NO